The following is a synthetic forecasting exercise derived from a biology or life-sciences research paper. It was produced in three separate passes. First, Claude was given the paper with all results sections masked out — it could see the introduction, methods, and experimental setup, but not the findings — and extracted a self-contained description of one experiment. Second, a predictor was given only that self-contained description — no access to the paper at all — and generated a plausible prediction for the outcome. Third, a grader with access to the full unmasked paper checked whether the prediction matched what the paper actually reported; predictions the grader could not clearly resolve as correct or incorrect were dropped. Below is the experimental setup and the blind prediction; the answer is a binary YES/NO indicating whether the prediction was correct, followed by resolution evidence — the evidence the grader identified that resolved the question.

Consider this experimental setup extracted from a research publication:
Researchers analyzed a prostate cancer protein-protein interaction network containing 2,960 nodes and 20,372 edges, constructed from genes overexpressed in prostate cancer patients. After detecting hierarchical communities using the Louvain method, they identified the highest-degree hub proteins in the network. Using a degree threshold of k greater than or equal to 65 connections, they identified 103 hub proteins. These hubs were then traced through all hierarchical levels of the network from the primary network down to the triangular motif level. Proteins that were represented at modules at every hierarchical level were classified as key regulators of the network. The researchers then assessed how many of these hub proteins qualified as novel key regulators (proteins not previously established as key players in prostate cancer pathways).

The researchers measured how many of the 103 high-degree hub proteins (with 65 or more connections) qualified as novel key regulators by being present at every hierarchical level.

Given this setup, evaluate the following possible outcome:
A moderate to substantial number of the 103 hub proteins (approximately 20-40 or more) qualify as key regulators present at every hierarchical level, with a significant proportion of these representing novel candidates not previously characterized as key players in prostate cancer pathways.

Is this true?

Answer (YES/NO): NO